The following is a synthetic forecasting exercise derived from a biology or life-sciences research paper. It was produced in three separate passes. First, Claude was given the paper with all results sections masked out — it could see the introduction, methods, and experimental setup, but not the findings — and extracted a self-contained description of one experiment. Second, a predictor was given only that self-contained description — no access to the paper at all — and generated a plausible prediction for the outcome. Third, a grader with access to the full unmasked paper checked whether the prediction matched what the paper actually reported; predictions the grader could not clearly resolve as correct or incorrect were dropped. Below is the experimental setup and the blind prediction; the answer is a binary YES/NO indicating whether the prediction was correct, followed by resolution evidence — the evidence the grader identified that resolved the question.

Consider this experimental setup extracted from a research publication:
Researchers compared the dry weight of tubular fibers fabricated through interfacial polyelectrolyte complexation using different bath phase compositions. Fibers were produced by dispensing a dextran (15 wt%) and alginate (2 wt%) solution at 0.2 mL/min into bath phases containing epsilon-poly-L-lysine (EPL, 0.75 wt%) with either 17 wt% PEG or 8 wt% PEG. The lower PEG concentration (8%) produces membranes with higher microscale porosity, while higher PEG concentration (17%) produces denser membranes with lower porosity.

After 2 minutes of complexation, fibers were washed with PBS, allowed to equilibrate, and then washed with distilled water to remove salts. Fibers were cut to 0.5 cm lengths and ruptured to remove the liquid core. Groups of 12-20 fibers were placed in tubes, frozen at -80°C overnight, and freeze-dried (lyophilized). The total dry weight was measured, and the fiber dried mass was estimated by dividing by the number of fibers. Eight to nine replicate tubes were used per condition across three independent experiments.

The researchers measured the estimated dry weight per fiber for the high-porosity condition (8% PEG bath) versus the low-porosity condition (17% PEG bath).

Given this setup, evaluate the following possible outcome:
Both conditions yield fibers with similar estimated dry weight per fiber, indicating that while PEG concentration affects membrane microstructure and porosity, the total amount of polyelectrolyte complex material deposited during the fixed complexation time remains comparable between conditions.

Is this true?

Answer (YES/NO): YES